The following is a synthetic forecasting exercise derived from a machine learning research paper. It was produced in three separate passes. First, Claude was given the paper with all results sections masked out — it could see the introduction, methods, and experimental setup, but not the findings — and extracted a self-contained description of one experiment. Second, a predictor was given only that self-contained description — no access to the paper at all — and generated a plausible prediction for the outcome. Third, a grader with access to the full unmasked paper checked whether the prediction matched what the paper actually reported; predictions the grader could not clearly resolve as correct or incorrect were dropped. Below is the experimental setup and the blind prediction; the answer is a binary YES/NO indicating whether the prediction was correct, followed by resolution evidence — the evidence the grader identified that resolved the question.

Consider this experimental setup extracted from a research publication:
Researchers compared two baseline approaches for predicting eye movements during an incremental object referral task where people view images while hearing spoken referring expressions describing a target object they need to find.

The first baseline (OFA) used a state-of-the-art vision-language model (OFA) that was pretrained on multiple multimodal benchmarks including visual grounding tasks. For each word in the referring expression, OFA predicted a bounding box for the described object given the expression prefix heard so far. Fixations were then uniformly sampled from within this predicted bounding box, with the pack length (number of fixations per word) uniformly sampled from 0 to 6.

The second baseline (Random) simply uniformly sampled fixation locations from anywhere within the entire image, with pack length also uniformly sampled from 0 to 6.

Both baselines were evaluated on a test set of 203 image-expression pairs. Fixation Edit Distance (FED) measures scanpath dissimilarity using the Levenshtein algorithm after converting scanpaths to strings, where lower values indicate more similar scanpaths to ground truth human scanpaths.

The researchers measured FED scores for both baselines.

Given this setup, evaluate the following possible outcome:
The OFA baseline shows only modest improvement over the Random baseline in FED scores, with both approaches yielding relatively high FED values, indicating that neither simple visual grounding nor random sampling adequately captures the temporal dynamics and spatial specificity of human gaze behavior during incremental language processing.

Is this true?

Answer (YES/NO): YES